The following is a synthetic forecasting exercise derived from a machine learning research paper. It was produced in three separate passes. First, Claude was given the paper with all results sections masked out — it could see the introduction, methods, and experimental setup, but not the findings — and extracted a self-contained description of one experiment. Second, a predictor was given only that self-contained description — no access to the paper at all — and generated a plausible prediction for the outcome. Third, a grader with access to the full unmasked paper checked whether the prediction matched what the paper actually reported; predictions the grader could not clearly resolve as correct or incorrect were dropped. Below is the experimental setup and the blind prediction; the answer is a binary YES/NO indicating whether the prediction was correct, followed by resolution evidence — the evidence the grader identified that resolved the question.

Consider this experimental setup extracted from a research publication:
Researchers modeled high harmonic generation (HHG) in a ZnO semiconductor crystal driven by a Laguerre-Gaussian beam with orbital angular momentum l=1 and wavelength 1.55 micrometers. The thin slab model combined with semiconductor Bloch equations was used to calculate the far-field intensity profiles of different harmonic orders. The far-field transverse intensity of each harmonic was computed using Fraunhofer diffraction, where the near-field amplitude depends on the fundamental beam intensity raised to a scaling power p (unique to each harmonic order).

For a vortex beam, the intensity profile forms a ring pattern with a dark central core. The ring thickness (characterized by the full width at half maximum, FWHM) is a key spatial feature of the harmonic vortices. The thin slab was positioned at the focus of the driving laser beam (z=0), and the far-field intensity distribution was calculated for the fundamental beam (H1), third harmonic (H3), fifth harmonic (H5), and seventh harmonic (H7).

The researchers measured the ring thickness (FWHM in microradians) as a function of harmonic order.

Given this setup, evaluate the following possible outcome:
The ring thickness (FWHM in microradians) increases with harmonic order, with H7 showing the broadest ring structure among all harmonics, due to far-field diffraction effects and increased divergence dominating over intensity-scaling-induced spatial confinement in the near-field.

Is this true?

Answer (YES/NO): NO